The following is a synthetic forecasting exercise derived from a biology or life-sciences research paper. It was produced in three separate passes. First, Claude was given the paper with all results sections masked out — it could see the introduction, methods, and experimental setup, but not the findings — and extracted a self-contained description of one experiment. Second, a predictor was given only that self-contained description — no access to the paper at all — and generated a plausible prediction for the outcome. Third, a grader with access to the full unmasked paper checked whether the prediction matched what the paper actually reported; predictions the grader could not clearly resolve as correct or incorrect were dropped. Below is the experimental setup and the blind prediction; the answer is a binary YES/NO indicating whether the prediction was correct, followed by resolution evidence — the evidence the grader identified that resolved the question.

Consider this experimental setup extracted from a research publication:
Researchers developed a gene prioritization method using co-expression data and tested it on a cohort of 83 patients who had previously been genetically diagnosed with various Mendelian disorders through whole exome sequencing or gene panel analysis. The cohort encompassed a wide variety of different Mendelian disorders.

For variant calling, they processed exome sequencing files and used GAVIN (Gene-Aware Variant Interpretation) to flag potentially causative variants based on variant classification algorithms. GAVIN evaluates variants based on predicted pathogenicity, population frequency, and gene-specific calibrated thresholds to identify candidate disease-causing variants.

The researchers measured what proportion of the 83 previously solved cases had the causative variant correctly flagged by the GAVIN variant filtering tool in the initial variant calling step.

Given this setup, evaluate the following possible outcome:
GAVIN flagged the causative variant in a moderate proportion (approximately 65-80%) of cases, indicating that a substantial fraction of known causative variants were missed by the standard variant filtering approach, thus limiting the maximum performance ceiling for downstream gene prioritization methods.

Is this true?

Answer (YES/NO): NO